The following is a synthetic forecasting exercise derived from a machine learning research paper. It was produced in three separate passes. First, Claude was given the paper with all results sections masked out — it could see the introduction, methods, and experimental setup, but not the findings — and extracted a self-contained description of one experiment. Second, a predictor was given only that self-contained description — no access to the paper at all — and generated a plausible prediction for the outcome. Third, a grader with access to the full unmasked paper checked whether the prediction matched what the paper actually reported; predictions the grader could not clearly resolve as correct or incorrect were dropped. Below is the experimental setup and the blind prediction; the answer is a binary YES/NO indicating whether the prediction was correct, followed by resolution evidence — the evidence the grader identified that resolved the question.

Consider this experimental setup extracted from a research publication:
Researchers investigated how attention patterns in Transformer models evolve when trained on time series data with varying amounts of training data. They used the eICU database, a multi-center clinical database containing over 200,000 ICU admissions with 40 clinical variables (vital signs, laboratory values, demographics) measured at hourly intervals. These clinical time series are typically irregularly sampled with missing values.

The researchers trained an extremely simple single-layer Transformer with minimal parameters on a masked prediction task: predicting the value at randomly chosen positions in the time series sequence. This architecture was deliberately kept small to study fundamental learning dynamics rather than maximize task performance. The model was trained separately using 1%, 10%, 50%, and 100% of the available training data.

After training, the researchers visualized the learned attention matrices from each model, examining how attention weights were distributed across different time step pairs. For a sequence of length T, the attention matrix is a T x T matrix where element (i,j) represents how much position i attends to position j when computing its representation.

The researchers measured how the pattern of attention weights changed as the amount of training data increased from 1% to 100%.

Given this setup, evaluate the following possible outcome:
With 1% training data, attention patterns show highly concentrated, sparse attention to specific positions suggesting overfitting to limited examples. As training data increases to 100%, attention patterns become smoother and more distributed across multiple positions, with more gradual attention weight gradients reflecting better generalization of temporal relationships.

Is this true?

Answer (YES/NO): NO